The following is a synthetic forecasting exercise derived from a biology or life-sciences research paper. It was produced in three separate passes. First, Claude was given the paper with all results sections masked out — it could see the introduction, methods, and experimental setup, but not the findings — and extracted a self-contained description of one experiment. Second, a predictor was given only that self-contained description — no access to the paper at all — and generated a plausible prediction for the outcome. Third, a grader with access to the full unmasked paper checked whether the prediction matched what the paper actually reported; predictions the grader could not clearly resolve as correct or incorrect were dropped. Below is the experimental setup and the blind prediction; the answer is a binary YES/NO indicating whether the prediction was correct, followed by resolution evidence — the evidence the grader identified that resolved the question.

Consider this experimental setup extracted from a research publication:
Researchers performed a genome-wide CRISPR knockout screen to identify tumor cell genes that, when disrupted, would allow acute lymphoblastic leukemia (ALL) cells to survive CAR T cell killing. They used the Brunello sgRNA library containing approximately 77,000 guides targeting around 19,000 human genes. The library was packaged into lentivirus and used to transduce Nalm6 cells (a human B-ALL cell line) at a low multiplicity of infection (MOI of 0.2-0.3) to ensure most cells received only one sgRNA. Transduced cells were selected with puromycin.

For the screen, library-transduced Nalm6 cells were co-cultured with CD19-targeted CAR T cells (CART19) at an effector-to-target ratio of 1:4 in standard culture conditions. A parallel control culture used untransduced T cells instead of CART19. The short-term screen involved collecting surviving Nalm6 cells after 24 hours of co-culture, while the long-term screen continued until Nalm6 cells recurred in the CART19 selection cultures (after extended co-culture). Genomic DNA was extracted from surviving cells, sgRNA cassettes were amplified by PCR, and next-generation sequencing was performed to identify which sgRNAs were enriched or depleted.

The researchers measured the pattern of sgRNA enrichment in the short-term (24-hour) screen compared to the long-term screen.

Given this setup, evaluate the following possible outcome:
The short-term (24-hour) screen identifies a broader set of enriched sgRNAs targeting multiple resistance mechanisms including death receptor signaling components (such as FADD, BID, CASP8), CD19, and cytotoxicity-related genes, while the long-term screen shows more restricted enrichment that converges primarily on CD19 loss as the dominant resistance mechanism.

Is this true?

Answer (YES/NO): NO